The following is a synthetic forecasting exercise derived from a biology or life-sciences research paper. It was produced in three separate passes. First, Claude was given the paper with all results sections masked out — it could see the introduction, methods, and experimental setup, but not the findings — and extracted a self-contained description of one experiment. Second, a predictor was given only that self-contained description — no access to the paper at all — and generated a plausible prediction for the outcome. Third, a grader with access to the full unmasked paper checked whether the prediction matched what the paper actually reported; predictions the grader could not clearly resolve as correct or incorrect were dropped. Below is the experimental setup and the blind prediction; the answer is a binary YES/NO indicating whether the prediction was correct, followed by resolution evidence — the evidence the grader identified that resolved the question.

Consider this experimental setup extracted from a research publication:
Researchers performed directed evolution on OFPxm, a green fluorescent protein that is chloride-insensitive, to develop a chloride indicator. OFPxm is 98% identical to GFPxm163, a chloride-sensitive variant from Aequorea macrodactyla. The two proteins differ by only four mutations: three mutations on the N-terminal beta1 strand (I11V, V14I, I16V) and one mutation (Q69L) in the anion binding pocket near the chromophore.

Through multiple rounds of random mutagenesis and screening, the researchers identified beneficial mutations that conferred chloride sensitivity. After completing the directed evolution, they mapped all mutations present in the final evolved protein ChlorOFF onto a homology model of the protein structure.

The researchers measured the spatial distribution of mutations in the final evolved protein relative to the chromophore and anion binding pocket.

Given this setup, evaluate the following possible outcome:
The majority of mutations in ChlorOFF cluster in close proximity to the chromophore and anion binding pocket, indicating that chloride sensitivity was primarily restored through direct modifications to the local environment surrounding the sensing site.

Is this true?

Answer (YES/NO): YES